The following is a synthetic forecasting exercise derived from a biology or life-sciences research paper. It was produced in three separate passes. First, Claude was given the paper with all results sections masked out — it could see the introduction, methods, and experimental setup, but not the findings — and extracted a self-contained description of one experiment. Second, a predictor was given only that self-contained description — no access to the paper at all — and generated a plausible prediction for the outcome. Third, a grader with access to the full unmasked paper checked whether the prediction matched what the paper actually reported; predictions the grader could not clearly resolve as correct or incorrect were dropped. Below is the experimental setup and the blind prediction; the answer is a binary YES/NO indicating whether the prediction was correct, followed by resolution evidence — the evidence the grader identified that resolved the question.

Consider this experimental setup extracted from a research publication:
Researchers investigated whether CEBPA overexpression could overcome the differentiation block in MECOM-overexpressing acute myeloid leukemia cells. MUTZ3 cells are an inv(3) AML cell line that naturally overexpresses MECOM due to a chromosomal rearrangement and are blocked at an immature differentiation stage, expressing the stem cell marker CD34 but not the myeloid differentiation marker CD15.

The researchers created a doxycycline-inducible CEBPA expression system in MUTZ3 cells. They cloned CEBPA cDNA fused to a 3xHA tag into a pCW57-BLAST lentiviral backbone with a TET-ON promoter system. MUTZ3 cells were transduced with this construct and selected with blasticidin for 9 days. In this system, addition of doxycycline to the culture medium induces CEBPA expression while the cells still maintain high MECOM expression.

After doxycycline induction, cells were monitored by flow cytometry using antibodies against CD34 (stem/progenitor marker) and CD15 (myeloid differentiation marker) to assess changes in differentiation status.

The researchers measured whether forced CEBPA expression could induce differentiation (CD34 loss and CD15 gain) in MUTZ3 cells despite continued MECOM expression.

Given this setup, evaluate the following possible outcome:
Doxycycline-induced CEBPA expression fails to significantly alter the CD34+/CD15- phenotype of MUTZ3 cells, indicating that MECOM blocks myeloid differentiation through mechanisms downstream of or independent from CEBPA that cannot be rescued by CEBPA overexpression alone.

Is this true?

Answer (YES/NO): NO